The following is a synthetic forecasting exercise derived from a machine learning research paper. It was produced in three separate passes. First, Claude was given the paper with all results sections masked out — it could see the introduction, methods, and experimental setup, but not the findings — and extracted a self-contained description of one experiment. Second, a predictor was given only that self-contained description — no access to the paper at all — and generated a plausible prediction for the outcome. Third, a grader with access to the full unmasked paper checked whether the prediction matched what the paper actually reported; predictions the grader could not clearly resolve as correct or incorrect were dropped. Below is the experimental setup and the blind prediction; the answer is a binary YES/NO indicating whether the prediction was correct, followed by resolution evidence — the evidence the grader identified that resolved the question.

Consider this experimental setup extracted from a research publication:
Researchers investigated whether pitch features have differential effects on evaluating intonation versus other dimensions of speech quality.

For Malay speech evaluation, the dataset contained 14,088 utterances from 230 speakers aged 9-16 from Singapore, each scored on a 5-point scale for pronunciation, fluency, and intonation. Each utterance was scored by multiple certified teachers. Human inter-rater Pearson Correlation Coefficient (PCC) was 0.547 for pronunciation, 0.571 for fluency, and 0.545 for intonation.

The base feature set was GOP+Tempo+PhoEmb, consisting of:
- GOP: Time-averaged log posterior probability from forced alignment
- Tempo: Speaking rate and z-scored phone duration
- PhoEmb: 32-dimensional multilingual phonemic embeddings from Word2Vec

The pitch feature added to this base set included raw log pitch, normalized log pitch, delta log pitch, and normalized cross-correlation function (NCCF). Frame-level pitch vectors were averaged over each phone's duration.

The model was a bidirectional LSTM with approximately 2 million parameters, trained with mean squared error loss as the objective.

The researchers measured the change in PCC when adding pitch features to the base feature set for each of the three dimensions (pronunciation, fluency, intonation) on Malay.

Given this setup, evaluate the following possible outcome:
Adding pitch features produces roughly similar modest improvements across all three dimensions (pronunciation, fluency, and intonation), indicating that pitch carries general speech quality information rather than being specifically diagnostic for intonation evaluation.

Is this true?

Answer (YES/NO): NO